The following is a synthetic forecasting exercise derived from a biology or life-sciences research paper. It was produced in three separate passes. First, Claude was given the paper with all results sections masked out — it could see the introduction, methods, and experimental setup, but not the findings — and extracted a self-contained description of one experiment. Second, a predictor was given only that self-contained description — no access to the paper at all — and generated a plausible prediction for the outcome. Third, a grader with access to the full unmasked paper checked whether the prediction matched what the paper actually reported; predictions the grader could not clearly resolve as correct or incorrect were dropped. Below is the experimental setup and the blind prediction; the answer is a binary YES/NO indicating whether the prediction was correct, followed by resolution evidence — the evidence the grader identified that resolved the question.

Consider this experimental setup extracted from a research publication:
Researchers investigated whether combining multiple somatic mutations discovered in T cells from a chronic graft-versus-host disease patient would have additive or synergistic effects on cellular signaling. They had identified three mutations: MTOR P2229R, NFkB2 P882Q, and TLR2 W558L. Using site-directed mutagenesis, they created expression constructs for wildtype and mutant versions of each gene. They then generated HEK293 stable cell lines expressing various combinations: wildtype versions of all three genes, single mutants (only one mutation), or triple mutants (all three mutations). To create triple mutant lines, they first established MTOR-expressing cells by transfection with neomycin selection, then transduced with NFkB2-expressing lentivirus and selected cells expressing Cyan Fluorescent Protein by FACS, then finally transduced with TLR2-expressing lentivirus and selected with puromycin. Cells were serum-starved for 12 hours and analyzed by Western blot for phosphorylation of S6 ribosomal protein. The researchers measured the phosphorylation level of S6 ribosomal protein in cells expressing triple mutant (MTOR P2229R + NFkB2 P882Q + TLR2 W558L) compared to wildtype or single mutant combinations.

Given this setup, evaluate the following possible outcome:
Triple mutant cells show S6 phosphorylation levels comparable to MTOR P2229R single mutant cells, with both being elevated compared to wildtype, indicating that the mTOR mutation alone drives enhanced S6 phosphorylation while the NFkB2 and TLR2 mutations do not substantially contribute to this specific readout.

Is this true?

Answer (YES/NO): YES